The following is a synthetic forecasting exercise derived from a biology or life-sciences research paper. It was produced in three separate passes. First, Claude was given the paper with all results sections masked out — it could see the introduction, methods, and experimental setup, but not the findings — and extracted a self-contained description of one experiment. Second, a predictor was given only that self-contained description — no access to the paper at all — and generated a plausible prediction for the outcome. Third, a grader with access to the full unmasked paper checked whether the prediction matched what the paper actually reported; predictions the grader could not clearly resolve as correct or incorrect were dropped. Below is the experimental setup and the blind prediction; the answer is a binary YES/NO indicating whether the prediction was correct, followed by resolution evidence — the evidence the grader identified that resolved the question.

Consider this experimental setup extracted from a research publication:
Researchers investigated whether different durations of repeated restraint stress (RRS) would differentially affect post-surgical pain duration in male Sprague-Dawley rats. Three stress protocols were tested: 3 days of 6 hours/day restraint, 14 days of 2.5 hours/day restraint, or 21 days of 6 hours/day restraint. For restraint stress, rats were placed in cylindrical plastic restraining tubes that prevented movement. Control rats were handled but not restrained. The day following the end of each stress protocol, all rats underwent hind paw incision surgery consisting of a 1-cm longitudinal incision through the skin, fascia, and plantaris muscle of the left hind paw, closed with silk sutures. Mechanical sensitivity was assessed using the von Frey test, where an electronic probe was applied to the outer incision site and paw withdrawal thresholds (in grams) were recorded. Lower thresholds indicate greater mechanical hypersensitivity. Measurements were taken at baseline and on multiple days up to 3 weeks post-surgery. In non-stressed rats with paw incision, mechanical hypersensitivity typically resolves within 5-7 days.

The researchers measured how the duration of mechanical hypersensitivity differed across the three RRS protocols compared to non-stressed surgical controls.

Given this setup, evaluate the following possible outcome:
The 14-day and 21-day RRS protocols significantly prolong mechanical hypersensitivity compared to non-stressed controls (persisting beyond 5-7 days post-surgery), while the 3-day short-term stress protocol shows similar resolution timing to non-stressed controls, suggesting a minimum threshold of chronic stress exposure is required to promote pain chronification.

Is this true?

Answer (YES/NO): NO